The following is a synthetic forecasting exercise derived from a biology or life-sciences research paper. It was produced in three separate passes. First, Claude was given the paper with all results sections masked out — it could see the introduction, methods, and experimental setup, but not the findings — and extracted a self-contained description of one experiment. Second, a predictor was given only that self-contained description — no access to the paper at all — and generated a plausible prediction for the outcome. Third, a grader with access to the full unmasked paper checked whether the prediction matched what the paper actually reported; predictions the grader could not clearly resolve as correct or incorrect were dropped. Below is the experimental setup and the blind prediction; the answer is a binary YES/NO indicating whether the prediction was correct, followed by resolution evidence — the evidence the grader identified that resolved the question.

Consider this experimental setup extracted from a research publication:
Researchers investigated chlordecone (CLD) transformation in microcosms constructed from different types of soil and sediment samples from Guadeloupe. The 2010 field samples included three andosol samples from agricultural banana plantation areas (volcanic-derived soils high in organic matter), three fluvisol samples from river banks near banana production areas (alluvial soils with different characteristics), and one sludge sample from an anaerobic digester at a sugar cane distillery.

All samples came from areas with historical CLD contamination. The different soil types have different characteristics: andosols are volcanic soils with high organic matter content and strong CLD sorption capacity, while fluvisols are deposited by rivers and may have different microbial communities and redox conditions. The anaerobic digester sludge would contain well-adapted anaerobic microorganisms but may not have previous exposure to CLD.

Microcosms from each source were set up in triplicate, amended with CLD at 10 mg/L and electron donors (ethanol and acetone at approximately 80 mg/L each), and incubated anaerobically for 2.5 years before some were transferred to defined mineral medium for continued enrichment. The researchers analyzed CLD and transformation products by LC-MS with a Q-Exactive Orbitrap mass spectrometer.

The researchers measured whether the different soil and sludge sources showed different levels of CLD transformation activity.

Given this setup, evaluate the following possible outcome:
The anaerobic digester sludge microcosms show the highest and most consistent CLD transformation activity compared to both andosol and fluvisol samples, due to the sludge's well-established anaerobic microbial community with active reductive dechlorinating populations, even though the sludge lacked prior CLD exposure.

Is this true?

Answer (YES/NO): NO